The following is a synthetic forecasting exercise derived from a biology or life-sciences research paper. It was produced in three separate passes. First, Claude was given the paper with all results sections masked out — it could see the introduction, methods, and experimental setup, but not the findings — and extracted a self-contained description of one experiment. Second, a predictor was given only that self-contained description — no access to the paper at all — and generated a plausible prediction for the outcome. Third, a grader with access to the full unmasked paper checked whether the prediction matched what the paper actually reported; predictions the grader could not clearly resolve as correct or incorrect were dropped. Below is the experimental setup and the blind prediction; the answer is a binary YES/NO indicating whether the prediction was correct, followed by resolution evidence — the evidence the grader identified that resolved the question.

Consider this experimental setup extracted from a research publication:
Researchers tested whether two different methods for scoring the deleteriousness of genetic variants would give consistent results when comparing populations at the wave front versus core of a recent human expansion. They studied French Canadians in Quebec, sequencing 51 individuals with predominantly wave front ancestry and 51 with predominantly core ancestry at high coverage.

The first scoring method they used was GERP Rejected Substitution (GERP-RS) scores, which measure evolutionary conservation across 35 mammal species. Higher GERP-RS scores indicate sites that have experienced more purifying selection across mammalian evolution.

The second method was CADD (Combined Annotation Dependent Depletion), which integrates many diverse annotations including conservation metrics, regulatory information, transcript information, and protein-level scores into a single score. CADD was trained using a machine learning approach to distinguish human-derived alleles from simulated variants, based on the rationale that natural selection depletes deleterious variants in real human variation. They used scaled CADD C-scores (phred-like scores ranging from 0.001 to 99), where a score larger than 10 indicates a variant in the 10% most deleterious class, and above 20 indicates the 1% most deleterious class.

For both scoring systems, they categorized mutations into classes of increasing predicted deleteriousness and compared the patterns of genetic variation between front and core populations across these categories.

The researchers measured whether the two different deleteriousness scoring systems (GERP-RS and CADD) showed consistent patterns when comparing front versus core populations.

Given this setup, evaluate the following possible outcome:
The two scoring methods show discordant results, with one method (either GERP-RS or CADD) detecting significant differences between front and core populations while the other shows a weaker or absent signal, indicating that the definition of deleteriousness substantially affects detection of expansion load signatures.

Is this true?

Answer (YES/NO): NO